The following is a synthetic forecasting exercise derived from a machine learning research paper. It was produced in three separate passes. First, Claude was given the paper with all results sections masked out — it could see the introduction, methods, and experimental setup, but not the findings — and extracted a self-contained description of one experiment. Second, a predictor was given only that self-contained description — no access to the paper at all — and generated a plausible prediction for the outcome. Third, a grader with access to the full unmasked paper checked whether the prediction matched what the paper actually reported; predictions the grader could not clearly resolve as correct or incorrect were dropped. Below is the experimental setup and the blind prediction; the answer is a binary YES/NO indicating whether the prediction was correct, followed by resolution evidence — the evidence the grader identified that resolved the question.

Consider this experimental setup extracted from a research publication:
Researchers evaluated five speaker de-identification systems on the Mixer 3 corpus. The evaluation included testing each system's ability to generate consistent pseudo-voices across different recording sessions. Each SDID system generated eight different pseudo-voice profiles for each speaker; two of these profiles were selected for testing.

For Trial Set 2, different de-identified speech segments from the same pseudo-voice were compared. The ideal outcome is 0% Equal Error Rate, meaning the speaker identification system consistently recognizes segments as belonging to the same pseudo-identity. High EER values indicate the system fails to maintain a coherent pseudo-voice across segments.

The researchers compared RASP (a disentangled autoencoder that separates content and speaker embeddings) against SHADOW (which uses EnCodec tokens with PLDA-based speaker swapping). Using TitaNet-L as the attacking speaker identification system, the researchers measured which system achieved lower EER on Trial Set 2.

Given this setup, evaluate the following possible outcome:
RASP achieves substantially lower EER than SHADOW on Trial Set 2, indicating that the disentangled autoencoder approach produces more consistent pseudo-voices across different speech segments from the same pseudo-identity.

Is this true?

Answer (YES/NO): YES